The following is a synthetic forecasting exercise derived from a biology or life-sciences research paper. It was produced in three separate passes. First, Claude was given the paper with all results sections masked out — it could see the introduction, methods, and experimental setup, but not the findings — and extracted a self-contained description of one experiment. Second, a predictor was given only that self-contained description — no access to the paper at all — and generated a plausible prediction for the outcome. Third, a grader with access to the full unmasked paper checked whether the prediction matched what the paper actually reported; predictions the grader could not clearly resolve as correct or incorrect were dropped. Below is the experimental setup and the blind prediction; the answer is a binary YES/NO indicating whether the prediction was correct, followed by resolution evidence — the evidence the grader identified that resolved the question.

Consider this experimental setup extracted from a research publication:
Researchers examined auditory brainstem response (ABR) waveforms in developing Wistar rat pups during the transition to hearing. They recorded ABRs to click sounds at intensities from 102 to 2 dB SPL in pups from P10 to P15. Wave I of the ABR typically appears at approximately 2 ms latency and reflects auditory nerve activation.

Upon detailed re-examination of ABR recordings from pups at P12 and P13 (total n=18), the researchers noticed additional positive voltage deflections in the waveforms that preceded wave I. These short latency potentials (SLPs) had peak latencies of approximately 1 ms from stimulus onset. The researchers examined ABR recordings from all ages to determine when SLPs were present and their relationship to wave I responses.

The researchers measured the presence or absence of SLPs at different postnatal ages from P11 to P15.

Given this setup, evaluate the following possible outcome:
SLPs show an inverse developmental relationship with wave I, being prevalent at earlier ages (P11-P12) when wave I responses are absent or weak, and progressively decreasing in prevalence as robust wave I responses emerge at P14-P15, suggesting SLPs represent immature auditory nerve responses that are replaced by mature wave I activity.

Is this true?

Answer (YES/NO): NO